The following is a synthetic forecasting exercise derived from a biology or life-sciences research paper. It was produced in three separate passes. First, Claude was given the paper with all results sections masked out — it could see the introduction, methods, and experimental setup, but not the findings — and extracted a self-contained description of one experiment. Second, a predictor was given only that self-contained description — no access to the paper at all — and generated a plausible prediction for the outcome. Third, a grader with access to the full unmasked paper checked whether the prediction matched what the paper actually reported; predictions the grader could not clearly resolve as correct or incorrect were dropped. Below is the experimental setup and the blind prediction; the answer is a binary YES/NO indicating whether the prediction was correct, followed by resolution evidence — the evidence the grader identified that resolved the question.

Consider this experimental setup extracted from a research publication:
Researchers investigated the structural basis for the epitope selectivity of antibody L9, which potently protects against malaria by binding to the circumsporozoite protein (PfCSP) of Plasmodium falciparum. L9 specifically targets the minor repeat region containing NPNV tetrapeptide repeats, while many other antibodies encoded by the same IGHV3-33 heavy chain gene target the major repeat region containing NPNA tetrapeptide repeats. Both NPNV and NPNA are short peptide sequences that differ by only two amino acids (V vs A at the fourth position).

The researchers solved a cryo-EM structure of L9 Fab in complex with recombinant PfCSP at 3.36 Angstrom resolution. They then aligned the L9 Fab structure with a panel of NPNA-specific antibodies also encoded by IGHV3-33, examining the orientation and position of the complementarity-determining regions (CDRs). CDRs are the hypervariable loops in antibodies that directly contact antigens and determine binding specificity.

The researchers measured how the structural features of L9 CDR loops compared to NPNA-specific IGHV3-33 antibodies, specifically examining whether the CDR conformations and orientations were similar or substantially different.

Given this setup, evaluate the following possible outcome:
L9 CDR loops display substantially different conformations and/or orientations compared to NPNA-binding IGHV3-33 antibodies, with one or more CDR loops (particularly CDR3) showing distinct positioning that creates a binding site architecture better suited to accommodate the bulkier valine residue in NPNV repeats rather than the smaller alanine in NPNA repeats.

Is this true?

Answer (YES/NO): YES